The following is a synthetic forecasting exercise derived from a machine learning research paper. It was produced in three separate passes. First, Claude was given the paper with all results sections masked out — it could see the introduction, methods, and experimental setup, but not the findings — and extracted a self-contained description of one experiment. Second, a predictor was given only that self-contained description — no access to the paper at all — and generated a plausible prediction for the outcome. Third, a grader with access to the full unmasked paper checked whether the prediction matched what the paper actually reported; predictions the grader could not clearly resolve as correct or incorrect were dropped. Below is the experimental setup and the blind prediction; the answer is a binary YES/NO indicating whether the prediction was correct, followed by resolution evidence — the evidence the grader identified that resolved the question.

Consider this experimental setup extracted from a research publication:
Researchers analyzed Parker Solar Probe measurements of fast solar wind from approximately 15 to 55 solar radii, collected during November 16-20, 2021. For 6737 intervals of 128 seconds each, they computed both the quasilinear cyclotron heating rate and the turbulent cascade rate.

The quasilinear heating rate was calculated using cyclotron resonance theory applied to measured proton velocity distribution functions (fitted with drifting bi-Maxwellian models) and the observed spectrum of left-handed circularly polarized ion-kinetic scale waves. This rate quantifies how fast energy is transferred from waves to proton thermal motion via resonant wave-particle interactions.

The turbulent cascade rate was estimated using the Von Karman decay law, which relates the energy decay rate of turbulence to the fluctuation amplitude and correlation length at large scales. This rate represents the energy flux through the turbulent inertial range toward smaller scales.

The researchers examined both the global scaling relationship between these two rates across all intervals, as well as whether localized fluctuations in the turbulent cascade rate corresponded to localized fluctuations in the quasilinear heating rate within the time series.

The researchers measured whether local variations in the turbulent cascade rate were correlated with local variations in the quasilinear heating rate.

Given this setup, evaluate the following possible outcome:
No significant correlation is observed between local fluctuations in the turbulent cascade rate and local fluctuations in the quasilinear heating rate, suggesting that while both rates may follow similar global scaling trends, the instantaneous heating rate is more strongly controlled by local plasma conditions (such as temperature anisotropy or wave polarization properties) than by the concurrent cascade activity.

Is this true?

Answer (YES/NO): NO